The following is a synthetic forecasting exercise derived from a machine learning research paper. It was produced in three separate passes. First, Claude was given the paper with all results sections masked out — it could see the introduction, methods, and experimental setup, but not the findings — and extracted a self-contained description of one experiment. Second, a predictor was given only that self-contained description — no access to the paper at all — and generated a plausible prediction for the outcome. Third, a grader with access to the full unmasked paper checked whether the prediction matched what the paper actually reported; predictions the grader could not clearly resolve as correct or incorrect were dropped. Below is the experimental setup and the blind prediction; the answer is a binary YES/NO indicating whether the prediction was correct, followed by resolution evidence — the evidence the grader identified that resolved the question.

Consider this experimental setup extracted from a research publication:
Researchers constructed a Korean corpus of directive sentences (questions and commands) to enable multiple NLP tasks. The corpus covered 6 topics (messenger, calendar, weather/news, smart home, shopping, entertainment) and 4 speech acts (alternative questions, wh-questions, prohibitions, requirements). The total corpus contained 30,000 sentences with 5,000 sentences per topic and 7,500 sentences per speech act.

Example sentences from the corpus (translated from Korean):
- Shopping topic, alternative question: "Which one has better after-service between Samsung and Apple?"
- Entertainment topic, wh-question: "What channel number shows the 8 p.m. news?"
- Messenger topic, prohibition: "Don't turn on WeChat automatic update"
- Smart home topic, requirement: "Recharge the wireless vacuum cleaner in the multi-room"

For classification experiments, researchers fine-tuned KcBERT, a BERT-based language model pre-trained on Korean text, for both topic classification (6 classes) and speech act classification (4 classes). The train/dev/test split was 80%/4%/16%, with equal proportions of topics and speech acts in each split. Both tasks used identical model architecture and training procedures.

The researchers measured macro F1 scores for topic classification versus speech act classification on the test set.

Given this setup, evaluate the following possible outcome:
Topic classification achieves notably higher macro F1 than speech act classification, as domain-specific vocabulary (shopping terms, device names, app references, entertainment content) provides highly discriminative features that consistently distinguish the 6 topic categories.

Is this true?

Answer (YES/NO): NO